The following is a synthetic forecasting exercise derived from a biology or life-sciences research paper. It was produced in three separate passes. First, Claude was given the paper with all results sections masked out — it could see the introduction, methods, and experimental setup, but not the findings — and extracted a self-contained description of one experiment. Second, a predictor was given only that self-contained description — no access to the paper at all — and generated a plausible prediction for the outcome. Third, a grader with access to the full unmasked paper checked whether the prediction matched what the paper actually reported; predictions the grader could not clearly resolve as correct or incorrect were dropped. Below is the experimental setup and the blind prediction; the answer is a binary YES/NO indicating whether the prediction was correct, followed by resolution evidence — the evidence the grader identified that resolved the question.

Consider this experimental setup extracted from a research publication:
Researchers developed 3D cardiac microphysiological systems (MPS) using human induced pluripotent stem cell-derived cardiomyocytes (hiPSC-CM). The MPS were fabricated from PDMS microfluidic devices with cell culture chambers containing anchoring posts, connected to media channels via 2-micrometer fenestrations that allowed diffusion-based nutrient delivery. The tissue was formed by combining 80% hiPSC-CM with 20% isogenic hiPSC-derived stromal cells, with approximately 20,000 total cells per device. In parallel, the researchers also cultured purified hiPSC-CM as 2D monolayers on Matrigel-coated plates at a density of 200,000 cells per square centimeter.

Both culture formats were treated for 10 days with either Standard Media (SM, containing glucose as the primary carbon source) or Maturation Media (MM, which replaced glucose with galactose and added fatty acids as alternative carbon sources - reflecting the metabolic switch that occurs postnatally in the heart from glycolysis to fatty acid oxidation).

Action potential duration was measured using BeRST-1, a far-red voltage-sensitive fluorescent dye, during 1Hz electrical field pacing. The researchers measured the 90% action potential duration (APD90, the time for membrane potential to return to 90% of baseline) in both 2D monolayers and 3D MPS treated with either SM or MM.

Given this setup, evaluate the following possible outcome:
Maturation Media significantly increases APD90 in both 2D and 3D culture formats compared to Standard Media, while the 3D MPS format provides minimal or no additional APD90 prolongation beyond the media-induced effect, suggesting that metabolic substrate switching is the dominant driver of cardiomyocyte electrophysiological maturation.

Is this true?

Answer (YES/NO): NO